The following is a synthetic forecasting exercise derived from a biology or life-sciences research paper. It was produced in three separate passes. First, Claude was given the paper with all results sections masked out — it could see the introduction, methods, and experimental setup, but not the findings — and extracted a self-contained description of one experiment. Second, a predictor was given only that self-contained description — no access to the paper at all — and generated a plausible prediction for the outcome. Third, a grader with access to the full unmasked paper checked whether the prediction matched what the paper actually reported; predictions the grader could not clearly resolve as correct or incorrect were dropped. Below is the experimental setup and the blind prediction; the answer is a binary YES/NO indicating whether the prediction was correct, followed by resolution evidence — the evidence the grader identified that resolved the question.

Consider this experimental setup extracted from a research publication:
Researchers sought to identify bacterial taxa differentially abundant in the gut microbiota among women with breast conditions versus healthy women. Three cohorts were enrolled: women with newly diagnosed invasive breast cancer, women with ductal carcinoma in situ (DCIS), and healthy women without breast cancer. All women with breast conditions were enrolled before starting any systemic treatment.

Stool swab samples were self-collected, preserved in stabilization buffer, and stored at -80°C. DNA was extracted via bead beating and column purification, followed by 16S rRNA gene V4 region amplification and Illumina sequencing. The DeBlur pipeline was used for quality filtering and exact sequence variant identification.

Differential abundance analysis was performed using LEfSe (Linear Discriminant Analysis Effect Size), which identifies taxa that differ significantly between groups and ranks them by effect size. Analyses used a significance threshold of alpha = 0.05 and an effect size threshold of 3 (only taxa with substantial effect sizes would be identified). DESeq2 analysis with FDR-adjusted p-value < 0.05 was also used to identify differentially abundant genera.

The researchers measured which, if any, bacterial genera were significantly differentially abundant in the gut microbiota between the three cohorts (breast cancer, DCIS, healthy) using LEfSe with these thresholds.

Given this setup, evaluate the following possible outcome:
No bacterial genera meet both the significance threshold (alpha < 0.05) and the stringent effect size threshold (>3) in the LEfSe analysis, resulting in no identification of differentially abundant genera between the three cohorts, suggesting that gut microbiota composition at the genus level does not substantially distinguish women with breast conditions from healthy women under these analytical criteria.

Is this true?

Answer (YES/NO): NO